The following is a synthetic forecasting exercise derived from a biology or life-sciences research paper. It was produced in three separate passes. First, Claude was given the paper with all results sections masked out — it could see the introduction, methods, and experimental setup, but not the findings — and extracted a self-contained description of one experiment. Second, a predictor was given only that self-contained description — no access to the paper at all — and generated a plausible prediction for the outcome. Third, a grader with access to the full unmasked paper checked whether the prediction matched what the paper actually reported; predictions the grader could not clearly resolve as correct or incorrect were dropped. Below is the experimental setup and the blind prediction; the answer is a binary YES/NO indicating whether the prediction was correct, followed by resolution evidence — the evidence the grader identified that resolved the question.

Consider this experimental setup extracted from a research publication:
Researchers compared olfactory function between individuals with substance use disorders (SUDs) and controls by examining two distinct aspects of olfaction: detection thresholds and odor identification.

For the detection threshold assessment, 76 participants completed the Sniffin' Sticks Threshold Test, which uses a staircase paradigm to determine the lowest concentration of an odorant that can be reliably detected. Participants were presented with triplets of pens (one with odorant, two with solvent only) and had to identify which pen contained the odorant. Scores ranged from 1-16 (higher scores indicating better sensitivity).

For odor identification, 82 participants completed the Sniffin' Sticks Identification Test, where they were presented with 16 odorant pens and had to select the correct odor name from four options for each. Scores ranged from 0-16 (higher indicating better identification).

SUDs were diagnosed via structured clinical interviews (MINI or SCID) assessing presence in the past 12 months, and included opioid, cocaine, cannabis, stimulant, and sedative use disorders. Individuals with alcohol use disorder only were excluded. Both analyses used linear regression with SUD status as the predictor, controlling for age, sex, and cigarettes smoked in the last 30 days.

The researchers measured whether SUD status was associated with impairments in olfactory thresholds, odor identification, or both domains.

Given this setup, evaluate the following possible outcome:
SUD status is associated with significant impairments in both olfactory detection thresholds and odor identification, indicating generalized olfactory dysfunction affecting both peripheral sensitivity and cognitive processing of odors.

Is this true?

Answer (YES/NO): NO